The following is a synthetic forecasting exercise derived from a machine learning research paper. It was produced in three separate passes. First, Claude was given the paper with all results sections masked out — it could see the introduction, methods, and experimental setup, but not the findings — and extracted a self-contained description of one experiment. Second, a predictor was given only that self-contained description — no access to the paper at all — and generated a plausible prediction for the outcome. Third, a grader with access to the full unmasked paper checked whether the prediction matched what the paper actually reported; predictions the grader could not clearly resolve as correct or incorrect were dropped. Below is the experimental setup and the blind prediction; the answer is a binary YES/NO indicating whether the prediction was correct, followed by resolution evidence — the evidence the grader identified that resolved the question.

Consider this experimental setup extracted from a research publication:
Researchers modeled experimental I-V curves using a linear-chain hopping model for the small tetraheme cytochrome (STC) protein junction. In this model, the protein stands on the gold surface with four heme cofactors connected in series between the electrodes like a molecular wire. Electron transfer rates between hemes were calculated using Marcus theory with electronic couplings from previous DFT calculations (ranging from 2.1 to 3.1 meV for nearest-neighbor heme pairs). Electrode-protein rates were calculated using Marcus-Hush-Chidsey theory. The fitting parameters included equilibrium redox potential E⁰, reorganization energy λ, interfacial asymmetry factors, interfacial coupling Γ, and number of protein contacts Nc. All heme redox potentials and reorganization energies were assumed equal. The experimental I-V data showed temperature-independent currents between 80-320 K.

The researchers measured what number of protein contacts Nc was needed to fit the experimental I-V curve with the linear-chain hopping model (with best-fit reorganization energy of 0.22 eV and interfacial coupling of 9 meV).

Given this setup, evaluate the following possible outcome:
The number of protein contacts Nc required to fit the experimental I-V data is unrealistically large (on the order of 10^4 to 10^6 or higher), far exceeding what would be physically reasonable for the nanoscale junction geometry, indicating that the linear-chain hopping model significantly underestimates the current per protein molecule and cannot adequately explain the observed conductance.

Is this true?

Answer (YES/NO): NO